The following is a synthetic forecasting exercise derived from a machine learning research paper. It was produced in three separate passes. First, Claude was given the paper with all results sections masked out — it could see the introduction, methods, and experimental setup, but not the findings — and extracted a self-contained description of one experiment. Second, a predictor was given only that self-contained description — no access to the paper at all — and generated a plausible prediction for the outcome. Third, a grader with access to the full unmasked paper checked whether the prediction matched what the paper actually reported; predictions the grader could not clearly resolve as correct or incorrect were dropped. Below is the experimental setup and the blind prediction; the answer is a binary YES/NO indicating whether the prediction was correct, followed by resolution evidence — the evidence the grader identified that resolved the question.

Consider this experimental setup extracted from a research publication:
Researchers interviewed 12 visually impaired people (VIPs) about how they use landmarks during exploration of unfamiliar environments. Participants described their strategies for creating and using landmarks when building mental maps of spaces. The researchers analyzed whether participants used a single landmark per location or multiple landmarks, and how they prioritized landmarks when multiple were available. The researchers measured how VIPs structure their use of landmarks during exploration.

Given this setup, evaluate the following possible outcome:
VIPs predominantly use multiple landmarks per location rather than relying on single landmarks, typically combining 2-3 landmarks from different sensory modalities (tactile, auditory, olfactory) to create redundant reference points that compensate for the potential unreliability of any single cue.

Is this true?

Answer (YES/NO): NO